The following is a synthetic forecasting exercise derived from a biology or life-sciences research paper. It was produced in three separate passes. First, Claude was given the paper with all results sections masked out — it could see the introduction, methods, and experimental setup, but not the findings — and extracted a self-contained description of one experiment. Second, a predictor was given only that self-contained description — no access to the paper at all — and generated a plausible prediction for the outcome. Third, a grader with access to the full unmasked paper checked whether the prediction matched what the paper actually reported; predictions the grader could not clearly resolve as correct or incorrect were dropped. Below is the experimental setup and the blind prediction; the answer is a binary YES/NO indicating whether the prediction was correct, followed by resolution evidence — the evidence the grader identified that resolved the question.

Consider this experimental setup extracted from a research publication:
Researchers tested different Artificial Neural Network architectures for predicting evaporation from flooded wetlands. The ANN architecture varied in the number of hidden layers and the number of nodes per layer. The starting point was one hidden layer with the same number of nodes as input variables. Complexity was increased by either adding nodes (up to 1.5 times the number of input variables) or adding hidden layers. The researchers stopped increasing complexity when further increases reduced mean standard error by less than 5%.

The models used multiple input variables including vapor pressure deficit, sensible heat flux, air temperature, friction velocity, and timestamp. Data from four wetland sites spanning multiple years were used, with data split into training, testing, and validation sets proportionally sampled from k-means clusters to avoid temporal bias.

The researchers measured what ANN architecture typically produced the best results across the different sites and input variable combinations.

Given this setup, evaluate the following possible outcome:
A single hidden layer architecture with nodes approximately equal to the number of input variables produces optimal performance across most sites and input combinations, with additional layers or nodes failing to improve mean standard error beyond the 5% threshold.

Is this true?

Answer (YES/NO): NO